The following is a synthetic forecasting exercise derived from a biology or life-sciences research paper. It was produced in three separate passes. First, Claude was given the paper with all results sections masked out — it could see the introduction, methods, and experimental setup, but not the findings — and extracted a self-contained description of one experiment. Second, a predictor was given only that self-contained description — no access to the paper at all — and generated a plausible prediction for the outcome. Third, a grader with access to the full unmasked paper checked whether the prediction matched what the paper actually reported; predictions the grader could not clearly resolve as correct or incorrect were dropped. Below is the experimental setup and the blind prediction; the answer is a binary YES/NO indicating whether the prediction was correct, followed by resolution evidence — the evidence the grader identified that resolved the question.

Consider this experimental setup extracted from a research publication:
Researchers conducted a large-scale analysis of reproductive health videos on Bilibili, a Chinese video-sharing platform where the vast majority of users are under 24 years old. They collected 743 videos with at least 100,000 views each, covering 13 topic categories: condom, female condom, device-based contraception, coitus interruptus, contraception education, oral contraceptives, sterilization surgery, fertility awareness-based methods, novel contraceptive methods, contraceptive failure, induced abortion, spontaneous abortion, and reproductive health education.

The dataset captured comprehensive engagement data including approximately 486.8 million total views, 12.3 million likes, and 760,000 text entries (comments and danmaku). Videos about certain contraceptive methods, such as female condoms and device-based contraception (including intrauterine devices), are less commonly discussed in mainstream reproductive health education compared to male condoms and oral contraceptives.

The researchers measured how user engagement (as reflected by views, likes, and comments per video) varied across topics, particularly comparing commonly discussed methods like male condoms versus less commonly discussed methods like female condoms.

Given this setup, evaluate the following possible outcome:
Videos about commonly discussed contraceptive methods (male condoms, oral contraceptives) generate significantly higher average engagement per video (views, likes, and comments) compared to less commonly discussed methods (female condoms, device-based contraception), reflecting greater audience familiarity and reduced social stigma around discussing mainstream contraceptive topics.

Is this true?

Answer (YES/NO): NO